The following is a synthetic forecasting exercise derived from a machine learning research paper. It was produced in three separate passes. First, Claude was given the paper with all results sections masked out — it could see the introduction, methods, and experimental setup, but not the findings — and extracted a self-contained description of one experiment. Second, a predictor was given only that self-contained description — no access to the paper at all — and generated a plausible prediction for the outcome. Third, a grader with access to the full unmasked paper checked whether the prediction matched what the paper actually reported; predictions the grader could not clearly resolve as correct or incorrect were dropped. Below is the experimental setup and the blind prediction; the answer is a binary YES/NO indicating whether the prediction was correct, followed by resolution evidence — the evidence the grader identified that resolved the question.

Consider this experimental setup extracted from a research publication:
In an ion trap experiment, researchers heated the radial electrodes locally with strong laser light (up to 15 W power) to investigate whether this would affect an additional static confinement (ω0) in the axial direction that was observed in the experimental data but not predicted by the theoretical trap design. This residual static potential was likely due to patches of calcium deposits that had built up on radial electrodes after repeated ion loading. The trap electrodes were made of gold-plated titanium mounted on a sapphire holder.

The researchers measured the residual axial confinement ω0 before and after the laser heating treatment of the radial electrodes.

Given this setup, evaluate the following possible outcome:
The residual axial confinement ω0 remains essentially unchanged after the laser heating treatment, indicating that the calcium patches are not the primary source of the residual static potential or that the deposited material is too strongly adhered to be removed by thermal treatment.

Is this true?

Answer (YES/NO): NO